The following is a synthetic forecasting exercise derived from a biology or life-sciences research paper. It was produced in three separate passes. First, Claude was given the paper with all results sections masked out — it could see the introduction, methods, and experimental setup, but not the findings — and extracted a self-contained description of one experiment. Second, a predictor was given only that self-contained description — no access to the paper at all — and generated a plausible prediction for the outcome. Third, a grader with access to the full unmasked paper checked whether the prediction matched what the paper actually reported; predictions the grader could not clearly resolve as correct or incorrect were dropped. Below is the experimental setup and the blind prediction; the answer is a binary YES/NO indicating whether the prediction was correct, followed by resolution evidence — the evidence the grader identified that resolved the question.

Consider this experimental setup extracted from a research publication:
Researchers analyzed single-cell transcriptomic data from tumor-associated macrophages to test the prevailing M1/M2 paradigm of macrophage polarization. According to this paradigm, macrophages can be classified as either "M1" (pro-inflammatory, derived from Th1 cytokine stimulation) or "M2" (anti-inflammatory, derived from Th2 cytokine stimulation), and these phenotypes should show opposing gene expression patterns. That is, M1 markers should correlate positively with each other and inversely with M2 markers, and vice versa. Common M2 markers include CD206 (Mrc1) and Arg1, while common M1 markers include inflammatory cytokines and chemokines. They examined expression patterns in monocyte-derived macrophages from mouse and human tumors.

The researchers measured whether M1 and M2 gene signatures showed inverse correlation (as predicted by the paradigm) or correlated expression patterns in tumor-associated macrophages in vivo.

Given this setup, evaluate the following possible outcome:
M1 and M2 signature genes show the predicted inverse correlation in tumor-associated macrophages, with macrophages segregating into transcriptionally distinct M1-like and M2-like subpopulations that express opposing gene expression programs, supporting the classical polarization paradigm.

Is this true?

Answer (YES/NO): NO